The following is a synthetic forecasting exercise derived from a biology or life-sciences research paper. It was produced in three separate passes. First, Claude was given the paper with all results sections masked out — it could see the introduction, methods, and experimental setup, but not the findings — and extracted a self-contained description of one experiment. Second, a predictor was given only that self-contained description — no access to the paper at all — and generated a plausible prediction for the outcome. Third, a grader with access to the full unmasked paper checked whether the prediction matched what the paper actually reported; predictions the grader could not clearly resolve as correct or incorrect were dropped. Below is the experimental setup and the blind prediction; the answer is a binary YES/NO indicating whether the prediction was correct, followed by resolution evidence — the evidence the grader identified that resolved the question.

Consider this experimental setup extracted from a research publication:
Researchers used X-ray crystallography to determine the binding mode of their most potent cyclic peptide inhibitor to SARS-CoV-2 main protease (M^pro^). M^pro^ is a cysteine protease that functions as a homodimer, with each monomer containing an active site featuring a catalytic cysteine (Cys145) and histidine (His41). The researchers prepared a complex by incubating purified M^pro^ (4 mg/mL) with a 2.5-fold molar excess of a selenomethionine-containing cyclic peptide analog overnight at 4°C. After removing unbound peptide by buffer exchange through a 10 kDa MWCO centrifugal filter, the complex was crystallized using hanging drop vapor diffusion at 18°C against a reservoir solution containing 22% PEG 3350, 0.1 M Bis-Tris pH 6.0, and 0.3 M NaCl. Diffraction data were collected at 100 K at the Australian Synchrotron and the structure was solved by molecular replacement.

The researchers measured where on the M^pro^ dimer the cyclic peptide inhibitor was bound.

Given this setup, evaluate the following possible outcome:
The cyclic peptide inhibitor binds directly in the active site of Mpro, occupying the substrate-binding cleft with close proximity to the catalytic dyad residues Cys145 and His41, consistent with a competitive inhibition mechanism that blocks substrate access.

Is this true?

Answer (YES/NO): YES